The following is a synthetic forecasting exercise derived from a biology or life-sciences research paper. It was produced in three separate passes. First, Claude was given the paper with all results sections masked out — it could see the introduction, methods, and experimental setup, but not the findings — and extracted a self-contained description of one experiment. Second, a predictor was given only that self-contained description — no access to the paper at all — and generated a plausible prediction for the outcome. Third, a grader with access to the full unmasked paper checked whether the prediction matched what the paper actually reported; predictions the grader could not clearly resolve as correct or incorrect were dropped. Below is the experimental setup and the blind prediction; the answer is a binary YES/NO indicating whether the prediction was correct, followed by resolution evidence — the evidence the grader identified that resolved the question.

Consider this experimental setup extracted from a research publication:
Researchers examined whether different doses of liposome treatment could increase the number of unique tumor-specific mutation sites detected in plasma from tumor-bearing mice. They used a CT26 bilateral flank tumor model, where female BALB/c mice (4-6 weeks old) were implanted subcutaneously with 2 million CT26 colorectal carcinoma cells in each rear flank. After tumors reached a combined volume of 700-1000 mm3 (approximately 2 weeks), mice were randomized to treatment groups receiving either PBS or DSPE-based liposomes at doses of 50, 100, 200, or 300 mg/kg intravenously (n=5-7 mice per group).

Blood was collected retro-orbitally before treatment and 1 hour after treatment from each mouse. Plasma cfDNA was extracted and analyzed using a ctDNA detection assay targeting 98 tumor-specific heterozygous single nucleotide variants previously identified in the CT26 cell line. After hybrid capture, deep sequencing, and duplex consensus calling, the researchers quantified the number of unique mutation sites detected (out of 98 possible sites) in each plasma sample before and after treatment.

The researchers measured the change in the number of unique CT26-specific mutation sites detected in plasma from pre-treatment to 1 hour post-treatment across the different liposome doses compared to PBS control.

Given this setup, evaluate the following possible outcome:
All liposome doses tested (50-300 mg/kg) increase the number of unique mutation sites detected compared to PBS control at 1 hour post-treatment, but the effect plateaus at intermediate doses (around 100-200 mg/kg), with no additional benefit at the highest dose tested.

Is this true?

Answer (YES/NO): NO